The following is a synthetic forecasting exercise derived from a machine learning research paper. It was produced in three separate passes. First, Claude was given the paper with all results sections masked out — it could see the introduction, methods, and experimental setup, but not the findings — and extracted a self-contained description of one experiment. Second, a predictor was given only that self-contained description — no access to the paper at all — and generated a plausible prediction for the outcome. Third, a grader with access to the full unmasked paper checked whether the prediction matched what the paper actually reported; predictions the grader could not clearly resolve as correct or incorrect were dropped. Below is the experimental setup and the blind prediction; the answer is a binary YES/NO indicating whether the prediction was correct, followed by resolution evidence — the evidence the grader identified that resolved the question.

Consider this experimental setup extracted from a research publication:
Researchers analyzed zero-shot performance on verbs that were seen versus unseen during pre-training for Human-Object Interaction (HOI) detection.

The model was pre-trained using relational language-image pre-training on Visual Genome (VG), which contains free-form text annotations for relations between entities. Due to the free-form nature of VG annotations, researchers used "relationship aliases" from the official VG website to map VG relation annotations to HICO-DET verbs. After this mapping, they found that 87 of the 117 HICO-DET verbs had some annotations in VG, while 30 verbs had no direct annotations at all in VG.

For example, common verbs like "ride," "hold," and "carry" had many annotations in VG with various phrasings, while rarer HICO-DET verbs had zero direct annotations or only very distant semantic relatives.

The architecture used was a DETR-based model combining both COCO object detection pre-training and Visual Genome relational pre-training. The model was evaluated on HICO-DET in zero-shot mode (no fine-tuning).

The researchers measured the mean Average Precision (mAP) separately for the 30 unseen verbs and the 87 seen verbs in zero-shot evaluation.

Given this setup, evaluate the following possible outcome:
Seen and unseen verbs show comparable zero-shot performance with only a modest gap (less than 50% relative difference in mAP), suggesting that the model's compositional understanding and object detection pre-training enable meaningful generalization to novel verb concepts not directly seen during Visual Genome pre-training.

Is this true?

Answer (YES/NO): NO